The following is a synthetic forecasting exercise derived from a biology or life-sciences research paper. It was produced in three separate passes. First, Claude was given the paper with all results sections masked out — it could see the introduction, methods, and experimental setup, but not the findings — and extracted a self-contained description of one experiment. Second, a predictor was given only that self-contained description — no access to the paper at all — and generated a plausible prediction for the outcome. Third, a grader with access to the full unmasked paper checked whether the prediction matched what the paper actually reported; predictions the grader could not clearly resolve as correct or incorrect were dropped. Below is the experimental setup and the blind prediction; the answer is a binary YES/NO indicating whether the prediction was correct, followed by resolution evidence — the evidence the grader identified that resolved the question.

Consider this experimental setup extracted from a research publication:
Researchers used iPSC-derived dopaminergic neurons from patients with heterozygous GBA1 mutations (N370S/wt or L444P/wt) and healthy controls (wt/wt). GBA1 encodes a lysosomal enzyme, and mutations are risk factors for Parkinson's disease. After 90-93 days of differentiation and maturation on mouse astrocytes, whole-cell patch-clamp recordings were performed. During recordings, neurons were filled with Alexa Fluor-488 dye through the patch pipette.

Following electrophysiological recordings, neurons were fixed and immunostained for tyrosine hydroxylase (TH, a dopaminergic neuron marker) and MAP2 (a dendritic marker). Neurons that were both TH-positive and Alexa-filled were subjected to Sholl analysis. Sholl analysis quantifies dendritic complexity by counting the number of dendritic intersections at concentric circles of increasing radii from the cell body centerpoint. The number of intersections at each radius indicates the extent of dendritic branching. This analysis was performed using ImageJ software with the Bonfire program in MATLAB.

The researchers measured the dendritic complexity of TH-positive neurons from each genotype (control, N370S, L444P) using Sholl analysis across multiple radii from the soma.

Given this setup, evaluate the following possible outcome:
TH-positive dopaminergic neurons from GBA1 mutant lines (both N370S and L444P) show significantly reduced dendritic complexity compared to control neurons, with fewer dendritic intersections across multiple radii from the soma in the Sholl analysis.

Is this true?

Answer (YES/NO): NO